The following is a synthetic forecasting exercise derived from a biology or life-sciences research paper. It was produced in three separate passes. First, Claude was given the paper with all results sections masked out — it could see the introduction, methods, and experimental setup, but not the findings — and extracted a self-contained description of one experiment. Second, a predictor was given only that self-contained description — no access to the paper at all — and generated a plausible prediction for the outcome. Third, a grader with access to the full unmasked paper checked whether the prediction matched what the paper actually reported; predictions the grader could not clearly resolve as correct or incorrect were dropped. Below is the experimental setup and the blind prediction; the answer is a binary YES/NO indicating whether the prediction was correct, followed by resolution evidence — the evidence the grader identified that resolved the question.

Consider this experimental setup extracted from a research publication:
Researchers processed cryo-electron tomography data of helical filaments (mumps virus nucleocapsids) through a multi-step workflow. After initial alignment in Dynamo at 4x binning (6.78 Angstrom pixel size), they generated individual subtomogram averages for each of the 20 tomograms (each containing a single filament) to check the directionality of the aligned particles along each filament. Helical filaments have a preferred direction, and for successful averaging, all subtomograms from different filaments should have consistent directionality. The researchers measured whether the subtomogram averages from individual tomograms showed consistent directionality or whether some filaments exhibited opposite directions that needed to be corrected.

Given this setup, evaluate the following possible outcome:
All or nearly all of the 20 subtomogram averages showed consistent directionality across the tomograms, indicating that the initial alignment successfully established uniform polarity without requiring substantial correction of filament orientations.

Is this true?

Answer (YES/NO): NO